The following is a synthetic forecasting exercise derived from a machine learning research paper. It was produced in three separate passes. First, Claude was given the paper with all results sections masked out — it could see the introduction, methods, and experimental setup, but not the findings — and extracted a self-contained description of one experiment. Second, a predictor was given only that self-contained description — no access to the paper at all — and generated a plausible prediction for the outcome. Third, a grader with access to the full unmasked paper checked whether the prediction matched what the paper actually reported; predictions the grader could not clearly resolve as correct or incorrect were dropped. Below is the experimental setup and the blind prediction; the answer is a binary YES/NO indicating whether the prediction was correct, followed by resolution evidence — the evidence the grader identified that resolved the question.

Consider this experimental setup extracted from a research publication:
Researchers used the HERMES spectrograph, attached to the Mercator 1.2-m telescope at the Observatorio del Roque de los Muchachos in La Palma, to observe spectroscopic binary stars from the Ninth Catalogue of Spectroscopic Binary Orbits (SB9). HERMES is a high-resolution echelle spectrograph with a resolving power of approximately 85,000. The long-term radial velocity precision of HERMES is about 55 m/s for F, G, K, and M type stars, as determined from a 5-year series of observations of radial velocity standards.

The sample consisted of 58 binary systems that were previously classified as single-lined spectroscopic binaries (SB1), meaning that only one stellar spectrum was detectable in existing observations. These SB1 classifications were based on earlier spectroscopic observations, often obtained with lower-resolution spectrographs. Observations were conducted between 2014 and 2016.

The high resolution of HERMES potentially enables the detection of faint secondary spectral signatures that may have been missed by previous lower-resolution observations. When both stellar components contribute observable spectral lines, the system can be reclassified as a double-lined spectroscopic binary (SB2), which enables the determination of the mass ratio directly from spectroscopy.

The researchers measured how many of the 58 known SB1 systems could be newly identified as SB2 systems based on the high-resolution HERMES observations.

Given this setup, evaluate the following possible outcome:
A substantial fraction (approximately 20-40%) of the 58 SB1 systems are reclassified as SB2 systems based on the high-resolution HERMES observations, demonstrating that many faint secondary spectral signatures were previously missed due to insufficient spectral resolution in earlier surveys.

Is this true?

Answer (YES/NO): NO